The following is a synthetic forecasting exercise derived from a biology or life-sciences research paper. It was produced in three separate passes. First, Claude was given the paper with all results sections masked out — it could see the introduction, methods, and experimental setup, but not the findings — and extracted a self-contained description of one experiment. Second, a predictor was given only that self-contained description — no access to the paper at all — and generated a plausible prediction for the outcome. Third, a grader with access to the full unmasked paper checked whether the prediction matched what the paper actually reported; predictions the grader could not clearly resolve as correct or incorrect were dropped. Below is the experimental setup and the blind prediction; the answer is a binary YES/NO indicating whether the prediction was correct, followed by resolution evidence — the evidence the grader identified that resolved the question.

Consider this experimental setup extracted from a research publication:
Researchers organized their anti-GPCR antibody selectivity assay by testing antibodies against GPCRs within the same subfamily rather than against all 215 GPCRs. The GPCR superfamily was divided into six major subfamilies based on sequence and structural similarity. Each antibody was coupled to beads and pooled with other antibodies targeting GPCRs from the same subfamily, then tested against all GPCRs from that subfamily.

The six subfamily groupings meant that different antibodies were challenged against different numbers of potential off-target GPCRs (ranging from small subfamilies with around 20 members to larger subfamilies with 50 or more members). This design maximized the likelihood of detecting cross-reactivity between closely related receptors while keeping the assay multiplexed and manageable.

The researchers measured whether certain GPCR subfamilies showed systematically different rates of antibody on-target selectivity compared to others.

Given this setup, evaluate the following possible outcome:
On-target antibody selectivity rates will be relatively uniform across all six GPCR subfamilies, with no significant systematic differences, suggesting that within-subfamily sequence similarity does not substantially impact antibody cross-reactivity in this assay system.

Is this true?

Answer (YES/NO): NO